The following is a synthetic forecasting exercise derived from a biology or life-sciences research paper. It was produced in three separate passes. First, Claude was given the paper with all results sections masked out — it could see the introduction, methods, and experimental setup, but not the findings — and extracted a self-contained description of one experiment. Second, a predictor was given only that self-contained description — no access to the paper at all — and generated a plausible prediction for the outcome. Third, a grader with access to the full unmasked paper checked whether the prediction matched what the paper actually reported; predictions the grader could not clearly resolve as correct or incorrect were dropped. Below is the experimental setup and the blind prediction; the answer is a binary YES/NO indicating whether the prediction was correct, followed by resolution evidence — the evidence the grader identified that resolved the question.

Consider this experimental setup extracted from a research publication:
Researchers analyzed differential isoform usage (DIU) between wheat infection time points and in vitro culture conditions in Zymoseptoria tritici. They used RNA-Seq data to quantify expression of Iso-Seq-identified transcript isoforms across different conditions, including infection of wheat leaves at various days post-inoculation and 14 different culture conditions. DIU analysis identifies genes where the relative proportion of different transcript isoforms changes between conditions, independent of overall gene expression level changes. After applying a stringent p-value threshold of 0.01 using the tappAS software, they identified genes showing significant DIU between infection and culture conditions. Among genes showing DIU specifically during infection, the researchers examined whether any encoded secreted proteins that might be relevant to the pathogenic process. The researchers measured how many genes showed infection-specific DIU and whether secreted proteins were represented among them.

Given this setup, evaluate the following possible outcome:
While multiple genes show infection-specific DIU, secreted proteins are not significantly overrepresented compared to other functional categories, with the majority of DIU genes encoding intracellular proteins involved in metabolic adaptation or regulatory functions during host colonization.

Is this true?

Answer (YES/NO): NO